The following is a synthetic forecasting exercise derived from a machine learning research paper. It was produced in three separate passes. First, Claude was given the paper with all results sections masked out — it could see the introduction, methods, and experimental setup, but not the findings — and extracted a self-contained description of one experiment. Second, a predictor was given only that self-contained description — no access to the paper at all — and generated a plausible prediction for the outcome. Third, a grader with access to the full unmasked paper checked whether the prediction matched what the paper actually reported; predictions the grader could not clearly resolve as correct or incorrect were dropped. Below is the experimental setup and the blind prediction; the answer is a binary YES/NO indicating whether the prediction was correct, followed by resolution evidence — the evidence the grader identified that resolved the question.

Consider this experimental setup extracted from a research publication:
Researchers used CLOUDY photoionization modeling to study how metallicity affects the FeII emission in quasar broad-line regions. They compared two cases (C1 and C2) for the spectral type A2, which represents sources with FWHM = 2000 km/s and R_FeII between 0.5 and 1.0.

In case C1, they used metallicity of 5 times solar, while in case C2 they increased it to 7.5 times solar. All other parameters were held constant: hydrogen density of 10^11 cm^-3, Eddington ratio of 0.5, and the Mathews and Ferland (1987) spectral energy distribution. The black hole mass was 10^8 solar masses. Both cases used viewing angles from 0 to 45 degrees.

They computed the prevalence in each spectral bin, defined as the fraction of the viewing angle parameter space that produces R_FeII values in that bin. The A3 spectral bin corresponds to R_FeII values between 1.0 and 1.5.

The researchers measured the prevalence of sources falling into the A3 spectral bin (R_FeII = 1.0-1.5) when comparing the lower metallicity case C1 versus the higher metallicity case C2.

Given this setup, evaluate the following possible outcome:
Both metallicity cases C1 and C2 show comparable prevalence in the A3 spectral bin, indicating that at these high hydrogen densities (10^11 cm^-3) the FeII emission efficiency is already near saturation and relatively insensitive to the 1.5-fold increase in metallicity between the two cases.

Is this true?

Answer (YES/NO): NO